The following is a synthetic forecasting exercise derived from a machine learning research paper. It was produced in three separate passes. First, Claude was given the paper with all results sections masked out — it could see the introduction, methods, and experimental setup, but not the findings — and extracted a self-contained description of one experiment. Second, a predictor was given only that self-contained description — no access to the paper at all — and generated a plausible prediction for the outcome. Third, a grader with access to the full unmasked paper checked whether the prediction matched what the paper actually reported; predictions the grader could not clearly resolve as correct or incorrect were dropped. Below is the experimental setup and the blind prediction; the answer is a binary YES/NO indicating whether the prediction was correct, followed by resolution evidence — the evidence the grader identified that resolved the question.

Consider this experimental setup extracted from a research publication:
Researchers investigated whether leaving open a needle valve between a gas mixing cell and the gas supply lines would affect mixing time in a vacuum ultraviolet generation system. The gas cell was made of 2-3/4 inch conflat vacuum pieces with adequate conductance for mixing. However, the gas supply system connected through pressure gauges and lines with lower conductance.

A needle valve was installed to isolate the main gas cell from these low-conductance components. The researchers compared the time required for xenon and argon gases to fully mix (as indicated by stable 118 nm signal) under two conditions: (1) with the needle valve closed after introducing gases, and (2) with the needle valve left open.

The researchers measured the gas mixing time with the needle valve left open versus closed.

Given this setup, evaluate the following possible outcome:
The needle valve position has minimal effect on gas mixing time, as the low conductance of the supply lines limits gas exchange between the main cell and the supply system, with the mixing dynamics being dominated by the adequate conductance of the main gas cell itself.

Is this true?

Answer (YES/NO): NO